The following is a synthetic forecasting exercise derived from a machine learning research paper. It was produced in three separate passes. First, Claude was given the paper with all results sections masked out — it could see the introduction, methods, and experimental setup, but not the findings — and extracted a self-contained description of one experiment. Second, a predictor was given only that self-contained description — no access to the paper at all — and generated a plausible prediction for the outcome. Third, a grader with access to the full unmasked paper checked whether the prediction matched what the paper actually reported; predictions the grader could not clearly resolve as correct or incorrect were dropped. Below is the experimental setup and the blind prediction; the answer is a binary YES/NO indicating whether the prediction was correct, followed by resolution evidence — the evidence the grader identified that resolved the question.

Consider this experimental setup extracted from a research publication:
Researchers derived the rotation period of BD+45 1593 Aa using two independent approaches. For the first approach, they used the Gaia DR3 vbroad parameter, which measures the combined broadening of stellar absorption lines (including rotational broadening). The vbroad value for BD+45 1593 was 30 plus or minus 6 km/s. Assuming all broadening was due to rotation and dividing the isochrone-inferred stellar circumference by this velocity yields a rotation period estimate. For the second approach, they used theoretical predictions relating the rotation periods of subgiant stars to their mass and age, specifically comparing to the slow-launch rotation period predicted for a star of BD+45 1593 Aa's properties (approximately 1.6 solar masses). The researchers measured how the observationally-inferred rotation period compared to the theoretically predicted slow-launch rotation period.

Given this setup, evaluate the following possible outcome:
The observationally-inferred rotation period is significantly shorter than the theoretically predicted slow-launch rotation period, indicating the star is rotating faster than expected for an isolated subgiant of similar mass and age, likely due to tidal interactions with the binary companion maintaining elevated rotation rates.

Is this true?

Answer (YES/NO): NO